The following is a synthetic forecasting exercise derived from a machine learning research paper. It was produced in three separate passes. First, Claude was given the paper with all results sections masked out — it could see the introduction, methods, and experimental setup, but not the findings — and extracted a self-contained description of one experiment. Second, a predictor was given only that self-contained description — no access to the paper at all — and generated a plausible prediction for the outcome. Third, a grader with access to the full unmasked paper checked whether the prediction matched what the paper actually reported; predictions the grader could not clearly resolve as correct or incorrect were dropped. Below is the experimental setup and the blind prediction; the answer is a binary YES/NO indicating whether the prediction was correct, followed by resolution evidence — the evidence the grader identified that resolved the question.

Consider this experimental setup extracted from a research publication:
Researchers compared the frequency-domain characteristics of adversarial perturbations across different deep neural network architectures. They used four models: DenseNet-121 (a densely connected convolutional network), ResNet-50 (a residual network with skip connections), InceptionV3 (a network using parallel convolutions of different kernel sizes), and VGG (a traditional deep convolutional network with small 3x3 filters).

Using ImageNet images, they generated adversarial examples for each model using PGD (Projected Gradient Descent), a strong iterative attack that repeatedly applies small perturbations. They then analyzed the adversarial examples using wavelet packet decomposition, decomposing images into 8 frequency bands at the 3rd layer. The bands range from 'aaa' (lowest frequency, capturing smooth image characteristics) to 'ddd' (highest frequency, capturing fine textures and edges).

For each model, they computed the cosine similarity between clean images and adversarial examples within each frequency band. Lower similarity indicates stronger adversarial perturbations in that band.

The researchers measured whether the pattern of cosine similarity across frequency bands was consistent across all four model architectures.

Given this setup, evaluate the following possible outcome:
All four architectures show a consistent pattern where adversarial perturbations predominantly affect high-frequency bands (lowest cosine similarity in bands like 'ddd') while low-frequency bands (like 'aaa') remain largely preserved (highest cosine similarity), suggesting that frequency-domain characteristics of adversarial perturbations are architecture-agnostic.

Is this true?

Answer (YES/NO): NO